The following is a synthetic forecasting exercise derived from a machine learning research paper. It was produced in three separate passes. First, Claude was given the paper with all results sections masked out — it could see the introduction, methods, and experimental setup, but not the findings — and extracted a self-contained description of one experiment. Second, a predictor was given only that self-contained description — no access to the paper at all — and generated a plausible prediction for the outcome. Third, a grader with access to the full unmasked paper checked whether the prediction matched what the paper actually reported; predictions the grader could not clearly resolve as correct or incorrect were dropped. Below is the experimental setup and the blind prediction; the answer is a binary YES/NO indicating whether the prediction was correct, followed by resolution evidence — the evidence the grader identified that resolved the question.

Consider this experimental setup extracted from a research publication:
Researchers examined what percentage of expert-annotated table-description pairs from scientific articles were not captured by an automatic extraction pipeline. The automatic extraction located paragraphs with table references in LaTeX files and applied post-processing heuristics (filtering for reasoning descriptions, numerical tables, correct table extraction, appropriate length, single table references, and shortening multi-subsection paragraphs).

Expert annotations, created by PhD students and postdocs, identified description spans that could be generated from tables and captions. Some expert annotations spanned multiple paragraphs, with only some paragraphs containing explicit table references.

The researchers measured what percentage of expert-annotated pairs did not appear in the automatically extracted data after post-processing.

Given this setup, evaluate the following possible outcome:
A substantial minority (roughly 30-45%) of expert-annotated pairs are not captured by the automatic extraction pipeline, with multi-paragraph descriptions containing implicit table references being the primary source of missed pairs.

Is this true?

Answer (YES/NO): NO